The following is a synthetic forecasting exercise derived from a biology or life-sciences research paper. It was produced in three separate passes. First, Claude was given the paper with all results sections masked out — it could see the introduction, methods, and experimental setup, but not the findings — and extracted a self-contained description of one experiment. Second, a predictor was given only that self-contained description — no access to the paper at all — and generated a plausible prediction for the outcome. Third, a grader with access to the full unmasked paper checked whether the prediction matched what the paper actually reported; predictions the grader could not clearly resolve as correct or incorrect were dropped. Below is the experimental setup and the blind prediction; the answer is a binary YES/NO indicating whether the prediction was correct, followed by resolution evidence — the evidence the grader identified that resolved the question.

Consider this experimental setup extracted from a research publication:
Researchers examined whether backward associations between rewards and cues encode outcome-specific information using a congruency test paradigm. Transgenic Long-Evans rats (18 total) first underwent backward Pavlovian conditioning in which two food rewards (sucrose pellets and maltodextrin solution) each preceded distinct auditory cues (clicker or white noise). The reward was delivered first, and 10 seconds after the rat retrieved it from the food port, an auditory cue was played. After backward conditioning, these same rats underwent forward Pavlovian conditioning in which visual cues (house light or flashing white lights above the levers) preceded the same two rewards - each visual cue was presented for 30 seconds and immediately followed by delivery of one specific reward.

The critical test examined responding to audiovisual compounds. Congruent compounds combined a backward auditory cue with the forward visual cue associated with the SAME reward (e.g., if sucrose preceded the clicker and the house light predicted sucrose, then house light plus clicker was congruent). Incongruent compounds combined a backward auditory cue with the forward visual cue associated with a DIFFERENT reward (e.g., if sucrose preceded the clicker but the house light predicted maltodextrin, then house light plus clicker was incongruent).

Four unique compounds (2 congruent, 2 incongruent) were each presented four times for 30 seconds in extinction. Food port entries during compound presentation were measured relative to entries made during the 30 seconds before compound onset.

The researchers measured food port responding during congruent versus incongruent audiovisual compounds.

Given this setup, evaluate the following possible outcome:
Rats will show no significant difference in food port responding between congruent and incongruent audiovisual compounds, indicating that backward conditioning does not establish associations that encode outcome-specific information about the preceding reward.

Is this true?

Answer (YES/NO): NO